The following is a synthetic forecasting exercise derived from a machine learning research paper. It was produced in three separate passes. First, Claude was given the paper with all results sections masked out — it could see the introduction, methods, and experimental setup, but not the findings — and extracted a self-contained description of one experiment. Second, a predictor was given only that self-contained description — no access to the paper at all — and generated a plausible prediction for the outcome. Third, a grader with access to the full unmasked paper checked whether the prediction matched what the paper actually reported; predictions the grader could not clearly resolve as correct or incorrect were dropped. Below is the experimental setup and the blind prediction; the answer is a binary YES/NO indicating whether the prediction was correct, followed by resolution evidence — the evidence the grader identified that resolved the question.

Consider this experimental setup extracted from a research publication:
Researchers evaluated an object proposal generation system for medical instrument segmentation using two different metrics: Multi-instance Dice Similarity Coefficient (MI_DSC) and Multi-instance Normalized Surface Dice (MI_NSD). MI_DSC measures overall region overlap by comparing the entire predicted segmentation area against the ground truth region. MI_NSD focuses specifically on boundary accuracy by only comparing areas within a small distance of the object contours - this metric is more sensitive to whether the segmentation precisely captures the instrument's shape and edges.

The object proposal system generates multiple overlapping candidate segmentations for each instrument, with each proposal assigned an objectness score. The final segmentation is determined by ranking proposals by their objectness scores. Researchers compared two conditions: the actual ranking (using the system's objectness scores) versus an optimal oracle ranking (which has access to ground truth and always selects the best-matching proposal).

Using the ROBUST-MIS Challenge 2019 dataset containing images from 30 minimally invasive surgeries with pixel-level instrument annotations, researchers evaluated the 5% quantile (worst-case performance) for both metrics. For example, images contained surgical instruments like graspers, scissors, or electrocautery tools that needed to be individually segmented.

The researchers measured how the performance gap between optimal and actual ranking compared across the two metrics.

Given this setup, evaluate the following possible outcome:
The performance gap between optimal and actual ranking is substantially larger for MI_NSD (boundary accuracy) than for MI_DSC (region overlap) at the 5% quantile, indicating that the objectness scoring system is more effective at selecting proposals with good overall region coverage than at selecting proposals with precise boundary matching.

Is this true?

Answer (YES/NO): NO